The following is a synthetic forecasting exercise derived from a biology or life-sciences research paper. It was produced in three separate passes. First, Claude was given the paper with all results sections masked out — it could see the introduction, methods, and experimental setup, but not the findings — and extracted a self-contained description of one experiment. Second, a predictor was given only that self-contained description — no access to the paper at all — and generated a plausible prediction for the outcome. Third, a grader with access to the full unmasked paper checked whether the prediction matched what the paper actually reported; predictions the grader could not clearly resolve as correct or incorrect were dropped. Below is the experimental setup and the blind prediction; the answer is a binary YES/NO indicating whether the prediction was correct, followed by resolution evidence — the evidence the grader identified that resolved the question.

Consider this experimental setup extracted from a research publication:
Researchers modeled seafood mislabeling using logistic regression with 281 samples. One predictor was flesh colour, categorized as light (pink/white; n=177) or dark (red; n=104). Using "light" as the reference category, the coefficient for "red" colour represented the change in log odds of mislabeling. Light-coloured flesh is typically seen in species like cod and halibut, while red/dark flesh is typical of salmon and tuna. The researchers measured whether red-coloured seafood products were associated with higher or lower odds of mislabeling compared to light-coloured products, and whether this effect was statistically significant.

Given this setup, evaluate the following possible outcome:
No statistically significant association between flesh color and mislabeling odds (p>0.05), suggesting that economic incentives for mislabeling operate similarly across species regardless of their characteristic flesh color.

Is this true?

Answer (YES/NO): NO